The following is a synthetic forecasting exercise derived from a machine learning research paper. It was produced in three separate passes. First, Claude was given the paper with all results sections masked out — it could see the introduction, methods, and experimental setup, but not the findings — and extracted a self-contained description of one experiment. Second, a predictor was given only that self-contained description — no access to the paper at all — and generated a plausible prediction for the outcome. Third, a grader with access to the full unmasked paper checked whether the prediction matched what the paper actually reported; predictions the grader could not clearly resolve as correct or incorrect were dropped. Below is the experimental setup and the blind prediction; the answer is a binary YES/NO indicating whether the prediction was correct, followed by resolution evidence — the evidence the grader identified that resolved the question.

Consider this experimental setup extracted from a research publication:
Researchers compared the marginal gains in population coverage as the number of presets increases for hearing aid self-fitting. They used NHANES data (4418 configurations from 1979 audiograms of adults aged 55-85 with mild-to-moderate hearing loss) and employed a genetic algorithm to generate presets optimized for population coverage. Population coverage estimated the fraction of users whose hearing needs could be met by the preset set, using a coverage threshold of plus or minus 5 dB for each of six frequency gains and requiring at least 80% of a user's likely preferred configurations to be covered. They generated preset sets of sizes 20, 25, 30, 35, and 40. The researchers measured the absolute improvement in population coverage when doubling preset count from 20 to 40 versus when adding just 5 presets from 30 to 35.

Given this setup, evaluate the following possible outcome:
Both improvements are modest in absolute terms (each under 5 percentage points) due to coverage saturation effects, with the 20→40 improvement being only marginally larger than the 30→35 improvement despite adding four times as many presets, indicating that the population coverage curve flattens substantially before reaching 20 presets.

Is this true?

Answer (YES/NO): NO